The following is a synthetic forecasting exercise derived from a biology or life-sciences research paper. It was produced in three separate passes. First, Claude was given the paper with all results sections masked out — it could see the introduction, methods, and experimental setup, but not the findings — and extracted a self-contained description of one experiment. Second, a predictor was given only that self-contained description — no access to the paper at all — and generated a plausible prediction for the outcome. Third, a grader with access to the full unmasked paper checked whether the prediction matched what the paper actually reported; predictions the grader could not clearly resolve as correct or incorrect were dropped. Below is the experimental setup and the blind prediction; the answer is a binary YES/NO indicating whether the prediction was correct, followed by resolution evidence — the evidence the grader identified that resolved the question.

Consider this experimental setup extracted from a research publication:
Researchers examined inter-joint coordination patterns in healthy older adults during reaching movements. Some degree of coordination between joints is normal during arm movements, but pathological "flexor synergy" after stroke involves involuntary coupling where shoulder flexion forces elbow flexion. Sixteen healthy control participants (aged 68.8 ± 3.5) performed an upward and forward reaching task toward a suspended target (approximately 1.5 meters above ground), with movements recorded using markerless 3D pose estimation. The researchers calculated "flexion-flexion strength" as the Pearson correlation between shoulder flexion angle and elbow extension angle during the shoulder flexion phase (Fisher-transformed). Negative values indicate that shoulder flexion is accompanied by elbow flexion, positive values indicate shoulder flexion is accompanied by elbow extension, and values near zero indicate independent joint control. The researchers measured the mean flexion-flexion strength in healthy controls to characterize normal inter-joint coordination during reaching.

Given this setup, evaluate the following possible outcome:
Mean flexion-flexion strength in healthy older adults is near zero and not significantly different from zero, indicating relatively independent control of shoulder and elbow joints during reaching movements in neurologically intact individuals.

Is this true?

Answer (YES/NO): NO